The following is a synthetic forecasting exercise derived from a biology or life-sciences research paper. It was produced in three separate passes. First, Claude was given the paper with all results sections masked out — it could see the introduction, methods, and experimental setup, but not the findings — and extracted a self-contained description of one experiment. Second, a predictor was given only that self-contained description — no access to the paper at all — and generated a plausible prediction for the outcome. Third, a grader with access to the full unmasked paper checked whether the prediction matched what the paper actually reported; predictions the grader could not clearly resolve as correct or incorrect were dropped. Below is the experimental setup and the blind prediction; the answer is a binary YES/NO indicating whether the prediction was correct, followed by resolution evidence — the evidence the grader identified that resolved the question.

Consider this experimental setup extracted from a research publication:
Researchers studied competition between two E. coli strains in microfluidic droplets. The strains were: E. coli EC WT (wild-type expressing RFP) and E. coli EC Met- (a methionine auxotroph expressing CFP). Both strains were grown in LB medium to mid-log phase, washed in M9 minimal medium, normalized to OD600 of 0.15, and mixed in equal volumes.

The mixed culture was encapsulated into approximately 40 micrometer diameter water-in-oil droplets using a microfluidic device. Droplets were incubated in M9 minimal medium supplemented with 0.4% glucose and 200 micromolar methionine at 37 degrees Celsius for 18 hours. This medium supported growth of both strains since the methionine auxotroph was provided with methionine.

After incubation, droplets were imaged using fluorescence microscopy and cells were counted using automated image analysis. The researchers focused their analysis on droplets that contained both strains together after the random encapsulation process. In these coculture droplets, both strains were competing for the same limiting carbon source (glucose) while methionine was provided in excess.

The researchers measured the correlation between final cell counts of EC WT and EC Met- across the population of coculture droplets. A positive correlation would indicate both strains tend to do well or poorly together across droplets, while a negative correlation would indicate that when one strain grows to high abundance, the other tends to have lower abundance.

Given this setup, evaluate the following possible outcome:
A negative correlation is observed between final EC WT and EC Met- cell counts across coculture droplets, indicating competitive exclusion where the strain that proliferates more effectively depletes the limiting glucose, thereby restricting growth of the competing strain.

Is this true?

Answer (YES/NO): YES